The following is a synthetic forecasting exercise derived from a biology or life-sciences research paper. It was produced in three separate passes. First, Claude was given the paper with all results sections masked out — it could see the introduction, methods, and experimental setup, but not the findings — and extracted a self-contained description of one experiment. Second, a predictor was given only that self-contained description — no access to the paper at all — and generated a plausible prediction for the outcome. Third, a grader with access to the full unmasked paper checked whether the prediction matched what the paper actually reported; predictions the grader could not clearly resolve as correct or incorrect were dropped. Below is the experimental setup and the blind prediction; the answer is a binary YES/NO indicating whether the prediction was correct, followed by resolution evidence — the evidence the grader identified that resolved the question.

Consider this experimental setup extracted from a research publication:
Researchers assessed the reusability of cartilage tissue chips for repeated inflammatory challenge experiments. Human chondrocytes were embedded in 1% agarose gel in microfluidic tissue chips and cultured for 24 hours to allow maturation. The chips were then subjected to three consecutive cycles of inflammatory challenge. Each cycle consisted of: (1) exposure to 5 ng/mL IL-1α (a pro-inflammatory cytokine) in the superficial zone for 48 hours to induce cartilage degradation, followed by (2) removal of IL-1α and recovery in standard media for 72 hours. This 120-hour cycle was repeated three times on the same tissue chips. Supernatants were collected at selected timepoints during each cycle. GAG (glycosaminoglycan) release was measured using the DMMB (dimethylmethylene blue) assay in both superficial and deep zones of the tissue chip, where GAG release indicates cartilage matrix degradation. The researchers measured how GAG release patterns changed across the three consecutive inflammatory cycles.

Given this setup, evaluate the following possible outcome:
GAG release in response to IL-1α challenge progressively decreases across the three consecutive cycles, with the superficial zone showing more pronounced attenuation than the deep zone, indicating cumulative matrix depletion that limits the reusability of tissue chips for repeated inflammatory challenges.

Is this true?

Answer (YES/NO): NO